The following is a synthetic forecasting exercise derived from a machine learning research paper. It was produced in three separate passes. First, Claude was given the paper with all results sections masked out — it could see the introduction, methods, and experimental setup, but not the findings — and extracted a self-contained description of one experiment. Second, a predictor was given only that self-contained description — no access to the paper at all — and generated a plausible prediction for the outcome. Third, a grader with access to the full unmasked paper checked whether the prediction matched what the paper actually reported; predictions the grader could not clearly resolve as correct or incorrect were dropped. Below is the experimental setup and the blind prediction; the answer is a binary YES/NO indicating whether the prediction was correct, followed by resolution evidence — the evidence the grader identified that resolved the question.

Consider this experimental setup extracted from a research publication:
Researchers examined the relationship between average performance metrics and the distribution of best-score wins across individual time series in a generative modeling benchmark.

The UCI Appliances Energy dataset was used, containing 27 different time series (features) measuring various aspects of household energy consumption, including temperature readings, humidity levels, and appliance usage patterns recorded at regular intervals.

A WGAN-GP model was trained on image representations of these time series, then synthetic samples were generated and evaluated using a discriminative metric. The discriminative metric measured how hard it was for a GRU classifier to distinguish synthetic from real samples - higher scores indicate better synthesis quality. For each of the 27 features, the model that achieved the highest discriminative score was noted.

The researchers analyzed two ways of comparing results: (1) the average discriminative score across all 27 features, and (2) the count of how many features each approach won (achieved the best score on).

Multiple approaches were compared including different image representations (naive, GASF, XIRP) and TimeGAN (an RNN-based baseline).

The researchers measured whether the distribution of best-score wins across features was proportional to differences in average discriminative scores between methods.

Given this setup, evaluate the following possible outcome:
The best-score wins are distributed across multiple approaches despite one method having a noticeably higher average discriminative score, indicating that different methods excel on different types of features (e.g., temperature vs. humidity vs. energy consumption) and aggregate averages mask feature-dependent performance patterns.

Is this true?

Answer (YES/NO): NO